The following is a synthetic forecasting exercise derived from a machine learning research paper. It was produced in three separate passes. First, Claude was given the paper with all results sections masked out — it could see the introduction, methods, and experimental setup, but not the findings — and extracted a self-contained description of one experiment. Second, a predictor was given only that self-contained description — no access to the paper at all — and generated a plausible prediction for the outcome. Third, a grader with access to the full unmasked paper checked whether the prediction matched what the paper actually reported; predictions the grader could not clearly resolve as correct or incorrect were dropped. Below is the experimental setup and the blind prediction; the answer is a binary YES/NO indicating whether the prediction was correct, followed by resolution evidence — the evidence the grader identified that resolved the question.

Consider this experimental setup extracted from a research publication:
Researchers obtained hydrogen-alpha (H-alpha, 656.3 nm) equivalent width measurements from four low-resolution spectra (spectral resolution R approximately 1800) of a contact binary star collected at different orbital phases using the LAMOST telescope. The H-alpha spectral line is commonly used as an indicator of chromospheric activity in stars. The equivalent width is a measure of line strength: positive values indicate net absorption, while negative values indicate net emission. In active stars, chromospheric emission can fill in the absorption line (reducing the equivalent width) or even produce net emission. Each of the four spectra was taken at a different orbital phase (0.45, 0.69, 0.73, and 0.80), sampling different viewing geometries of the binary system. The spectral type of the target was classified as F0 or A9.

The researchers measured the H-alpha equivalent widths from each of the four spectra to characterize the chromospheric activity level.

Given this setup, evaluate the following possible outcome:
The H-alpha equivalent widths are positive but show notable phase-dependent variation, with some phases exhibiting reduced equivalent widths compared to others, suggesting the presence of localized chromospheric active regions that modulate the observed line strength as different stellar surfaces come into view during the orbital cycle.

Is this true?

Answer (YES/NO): NO